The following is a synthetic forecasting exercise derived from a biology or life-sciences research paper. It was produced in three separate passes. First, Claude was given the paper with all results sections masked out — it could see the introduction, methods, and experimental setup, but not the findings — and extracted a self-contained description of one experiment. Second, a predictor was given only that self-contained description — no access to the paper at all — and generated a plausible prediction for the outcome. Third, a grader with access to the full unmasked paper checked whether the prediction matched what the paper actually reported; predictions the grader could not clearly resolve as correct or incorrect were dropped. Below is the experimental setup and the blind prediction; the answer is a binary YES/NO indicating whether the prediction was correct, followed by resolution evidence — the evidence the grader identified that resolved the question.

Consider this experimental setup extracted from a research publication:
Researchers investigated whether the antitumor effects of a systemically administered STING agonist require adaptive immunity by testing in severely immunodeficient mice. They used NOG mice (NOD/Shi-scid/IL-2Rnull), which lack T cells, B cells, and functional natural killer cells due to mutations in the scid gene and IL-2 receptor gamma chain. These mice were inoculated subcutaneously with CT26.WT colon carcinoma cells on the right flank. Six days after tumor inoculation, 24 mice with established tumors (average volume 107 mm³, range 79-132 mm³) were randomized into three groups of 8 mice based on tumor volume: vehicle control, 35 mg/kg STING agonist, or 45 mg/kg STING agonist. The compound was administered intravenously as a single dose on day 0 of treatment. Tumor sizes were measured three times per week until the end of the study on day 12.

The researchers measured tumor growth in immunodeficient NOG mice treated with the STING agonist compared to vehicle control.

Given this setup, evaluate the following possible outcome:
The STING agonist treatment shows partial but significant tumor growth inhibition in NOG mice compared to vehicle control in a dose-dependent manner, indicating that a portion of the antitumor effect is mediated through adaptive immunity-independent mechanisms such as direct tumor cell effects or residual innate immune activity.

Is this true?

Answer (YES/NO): NO